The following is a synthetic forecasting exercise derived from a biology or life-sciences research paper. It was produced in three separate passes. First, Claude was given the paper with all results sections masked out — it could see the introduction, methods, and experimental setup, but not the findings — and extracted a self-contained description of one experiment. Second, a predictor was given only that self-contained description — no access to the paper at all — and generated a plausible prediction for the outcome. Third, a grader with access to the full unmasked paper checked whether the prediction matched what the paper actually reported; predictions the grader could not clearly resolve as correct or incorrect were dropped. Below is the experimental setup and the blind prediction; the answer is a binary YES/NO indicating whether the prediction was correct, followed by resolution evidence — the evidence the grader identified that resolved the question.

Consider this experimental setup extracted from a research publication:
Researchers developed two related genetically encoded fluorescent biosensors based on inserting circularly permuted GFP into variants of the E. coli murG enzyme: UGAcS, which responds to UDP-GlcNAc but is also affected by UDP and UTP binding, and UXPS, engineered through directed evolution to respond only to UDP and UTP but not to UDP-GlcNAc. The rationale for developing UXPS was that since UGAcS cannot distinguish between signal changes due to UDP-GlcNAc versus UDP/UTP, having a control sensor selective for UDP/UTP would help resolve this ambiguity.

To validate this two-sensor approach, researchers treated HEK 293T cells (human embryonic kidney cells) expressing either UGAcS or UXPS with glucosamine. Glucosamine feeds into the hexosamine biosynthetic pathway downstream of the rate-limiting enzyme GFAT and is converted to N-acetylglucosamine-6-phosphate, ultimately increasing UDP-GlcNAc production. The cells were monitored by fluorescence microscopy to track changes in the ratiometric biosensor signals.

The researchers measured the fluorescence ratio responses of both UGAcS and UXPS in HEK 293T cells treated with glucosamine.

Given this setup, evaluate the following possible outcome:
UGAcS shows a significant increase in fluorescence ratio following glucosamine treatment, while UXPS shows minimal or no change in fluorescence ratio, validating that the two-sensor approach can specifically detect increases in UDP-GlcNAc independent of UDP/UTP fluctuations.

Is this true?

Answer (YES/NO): NO